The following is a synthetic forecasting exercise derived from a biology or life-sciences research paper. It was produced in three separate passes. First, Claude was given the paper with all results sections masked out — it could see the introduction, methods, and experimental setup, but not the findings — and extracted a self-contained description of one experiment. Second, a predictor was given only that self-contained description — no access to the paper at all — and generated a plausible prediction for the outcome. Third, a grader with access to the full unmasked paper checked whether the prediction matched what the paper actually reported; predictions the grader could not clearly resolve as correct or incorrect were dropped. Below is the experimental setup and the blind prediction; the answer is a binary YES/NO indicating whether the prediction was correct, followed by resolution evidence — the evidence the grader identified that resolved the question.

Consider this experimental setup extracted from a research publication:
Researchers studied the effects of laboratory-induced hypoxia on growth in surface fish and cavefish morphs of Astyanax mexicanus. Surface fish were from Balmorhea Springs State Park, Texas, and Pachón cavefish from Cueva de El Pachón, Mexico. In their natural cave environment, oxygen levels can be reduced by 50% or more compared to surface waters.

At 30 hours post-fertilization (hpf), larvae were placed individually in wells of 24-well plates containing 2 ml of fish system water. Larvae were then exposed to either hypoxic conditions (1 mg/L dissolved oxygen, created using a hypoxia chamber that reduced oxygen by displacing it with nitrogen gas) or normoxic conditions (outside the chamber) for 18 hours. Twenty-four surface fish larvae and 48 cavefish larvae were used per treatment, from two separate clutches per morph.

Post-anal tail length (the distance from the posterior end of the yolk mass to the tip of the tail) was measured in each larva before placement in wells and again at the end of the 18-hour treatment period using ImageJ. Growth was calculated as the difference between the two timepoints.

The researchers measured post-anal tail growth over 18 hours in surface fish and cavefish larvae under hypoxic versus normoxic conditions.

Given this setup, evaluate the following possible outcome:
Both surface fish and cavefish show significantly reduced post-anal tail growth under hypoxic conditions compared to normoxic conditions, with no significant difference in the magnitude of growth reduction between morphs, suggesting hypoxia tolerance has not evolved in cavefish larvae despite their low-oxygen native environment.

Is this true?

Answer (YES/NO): NO